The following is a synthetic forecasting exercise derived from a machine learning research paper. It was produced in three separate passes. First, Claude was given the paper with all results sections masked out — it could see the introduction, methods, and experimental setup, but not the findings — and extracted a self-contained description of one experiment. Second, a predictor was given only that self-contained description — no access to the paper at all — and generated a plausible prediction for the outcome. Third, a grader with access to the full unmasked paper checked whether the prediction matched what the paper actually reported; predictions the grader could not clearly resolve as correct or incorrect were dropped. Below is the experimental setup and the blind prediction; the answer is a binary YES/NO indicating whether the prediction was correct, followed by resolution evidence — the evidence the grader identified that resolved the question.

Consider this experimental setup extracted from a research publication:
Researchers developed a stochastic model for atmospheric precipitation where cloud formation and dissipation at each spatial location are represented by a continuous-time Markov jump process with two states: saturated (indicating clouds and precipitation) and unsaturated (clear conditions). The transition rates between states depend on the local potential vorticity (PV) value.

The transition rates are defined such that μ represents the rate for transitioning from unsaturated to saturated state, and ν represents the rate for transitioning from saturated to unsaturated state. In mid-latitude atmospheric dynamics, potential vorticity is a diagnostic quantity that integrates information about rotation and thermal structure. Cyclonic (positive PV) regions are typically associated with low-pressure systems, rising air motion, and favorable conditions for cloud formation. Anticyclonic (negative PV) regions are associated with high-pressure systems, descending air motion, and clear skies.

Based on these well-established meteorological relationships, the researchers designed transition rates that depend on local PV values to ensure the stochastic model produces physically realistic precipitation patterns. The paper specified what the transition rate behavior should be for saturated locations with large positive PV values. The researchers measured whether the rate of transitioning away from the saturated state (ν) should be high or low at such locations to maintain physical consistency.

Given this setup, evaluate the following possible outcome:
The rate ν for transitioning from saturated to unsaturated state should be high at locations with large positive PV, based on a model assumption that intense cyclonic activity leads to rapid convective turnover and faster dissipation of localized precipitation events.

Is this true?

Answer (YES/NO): NO